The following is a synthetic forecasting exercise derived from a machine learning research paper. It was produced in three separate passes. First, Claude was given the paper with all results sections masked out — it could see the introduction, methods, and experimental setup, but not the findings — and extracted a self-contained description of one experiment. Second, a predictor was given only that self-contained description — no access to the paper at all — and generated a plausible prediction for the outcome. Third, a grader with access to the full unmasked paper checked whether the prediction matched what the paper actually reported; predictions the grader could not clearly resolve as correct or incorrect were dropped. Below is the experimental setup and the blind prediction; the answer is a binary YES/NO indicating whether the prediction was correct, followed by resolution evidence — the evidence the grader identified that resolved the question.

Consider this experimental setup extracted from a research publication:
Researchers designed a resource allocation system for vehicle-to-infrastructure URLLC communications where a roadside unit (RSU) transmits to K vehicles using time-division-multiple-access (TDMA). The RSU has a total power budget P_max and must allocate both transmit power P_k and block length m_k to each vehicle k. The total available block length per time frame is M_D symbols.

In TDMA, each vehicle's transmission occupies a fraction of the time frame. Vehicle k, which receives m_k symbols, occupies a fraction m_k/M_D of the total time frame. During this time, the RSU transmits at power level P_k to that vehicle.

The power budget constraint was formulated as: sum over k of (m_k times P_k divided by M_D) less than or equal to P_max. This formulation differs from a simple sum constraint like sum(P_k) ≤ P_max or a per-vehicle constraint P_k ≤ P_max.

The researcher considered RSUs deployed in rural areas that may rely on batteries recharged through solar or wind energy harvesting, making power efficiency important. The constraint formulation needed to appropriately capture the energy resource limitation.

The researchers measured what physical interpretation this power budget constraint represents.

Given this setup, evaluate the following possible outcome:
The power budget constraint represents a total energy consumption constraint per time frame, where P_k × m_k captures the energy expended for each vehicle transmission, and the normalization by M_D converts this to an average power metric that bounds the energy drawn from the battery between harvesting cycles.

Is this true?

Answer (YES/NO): NO